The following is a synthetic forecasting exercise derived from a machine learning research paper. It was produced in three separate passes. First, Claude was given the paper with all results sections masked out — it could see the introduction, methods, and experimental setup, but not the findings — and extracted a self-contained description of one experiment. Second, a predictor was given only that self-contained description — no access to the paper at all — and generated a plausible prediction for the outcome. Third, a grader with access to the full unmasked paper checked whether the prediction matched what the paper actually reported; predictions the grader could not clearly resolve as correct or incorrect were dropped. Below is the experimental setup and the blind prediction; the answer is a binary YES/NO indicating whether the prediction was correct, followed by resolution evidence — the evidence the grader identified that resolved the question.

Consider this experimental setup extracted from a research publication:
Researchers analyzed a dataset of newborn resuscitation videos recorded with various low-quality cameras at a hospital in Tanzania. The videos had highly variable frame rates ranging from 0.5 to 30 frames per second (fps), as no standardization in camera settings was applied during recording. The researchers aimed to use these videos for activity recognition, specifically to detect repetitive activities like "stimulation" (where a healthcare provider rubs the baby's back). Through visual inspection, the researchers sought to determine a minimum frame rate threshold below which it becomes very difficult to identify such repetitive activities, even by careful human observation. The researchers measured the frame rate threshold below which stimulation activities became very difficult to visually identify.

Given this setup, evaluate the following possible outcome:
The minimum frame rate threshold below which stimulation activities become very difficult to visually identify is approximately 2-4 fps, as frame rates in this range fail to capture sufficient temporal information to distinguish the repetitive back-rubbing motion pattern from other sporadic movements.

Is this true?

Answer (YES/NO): NO